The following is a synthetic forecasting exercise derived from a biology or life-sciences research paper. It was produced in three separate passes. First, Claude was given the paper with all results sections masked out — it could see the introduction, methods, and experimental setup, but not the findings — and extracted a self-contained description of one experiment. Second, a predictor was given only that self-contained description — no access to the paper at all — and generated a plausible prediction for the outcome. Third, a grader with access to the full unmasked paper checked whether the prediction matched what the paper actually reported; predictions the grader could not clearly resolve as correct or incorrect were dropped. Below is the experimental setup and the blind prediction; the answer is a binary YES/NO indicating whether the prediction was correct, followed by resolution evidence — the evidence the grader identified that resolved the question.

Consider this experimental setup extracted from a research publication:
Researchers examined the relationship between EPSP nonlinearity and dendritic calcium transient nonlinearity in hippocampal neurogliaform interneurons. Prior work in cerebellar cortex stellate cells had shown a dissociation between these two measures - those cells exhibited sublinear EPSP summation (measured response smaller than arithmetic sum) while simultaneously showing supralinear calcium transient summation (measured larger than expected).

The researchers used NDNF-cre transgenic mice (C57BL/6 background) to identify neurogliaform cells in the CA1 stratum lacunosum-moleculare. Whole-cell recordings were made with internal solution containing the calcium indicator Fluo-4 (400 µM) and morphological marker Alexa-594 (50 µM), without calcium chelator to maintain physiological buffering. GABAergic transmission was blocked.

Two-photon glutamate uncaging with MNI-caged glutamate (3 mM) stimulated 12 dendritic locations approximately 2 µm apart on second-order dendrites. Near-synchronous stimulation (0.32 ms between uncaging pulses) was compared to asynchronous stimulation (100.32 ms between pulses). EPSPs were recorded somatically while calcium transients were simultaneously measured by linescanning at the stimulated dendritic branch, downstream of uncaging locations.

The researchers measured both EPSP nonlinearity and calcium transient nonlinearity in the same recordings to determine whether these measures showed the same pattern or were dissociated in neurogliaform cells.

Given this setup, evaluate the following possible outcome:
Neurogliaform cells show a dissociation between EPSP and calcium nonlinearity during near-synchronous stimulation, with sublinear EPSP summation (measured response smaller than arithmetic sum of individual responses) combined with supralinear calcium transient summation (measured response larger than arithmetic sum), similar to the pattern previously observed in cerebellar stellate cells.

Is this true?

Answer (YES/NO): NO